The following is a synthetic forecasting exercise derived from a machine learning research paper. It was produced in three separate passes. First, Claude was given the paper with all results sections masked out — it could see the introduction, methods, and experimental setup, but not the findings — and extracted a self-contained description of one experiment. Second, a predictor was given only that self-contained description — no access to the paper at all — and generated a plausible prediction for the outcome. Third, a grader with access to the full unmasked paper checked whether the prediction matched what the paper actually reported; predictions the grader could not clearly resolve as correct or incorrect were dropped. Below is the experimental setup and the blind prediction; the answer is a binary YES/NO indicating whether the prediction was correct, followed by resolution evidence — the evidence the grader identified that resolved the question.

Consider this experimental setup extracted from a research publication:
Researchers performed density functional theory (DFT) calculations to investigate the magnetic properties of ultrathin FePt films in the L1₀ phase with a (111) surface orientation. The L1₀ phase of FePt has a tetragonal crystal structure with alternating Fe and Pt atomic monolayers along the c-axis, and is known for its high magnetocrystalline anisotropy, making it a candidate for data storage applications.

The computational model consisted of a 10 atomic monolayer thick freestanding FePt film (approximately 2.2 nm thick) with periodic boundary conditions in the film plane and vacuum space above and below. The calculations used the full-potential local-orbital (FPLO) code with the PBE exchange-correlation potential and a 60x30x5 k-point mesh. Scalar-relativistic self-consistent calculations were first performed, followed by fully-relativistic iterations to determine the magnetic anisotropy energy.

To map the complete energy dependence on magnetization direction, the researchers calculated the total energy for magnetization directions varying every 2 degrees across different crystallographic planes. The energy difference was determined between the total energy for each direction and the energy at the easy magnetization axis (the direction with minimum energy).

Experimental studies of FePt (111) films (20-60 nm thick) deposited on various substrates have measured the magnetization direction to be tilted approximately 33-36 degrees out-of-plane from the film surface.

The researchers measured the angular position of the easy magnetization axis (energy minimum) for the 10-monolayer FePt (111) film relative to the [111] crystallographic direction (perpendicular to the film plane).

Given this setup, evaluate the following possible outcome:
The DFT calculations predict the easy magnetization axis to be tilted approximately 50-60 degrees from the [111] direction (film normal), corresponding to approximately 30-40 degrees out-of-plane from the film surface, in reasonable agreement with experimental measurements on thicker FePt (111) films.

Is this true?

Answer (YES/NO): YES